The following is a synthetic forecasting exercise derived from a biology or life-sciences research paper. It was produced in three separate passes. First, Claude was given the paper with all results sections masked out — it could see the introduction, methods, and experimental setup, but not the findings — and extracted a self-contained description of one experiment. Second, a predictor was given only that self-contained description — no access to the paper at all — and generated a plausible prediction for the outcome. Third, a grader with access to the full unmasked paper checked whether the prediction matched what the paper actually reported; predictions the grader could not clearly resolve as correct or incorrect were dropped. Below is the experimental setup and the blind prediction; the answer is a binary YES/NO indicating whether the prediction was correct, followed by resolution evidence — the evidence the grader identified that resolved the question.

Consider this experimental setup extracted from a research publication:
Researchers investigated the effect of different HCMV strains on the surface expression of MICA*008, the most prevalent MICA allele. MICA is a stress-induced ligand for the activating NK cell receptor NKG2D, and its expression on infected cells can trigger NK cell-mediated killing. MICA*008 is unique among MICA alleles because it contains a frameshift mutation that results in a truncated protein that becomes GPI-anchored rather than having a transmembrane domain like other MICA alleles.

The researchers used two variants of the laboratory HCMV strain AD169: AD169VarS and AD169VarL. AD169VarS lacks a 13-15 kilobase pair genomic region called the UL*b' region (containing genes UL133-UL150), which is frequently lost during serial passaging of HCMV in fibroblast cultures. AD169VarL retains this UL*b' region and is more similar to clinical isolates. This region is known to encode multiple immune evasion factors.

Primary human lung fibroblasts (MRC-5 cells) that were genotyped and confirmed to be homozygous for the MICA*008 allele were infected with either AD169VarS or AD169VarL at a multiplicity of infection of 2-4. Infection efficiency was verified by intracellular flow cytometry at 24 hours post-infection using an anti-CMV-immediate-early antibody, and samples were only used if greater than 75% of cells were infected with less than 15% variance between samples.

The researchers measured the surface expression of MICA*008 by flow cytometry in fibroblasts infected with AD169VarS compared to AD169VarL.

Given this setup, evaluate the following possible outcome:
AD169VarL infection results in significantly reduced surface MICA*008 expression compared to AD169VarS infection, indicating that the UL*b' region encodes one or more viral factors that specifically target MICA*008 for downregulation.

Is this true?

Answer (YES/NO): YES